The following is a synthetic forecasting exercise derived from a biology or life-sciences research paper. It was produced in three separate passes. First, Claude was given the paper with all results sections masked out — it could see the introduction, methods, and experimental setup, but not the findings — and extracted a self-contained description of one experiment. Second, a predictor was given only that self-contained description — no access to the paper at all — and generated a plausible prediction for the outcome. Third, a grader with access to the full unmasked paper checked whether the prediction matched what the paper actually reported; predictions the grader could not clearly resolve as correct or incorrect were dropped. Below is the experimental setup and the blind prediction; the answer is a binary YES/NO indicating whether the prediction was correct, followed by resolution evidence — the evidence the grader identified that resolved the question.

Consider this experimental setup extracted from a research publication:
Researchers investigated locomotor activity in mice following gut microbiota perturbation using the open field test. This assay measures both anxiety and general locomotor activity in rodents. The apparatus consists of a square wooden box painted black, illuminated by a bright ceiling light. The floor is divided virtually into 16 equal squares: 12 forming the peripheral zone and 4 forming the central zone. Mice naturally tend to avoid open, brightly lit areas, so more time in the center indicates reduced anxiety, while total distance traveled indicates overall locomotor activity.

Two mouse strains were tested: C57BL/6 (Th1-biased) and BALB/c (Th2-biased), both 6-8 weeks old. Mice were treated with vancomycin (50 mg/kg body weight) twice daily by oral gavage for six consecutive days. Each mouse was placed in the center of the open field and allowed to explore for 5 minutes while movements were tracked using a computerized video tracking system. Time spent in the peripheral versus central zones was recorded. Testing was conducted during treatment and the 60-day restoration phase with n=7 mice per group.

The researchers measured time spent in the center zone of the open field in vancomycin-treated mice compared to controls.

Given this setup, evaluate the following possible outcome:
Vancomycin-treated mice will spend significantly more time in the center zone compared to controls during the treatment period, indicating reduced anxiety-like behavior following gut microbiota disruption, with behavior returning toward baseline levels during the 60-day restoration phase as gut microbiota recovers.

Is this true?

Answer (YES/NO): NO